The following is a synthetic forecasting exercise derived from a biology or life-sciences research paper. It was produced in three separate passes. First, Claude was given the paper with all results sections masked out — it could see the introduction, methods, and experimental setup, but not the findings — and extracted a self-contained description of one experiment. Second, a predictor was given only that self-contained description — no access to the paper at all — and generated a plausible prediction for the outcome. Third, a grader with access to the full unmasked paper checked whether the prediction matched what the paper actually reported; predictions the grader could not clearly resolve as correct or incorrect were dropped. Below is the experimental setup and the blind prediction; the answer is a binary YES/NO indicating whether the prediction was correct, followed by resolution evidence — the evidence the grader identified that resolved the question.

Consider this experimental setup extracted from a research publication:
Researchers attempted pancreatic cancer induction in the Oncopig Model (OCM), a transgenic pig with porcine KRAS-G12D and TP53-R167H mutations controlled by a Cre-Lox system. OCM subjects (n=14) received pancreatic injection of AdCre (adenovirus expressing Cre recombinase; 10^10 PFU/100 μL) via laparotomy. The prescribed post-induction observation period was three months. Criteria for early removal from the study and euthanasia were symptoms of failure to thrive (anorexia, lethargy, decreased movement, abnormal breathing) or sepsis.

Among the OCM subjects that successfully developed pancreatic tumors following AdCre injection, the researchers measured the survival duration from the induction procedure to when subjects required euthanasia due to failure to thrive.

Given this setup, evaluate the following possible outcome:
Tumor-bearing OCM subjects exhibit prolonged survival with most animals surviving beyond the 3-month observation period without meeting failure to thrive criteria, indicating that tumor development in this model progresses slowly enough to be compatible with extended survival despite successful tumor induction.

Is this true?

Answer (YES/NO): NO